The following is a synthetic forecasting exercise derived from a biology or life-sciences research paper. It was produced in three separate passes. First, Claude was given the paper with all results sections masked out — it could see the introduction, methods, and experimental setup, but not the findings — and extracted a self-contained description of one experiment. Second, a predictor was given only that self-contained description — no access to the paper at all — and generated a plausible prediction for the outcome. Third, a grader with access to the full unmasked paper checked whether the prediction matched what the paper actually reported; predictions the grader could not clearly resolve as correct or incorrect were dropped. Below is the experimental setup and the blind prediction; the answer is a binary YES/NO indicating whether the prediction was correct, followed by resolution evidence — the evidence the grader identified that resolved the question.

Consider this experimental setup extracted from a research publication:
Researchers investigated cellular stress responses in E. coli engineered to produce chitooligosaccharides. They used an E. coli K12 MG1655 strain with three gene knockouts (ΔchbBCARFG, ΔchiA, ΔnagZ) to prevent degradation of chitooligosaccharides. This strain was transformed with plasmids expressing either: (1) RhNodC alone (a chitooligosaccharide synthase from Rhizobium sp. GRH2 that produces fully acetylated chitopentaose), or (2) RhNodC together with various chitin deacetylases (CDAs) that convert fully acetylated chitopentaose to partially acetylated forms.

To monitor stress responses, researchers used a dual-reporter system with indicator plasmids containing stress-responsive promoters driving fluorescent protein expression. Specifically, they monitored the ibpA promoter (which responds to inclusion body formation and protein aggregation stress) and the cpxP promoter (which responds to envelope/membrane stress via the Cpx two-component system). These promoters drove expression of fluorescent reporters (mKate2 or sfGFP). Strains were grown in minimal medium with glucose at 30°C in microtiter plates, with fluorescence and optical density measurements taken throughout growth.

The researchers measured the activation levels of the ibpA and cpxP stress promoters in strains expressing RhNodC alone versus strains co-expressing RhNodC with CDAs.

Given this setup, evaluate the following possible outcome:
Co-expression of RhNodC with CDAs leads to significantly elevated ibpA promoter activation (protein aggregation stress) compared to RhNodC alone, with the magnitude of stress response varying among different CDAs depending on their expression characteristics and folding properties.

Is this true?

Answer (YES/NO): NO